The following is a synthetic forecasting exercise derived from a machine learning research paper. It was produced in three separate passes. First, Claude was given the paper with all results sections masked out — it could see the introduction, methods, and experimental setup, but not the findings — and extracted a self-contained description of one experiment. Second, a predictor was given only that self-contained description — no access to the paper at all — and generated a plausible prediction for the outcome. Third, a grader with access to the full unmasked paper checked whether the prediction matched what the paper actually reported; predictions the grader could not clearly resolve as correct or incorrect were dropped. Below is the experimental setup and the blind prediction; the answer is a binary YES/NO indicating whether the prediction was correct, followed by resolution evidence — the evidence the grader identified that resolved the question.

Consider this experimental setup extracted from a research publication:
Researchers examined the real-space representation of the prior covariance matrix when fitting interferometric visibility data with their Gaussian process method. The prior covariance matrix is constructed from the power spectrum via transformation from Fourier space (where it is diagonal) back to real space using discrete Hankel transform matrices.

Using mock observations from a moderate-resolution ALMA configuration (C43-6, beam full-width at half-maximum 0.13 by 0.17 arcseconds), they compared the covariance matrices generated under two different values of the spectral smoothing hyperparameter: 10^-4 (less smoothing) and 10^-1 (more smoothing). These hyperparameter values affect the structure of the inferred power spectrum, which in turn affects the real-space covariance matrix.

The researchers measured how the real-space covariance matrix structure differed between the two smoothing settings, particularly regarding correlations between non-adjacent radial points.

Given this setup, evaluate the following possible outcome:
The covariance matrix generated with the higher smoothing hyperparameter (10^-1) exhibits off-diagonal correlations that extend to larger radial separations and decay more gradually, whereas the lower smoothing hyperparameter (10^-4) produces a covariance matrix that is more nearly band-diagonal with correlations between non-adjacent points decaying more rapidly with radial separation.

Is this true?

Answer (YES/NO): NO